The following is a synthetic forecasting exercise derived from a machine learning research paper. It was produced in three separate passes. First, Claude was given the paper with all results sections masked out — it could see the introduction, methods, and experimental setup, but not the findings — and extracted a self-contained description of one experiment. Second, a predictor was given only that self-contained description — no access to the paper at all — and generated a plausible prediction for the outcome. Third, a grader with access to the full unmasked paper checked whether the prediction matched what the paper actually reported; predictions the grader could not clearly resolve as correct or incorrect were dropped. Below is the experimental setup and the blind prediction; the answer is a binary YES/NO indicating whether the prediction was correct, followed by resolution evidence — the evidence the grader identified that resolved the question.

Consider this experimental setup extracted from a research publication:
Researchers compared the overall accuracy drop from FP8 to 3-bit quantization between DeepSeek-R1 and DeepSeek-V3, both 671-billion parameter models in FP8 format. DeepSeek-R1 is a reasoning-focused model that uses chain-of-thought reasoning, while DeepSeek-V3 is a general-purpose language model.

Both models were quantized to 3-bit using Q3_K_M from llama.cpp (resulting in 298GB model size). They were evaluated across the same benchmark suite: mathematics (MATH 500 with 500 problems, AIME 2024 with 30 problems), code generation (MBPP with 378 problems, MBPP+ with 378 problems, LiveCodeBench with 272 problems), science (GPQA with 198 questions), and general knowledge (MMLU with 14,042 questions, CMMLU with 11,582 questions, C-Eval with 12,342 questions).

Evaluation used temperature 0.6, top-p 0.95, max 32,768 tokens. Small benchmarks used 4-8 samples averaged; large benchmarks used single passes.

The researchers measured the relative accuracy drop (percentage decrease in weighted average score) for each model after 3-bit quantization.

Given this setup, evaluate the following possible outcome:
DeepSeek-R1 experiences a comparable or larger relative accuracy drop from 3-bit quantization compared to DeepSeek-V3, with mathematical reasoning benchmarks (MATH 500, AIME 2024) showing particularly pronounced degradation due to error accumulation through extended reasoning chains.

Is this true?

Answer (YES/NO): NO